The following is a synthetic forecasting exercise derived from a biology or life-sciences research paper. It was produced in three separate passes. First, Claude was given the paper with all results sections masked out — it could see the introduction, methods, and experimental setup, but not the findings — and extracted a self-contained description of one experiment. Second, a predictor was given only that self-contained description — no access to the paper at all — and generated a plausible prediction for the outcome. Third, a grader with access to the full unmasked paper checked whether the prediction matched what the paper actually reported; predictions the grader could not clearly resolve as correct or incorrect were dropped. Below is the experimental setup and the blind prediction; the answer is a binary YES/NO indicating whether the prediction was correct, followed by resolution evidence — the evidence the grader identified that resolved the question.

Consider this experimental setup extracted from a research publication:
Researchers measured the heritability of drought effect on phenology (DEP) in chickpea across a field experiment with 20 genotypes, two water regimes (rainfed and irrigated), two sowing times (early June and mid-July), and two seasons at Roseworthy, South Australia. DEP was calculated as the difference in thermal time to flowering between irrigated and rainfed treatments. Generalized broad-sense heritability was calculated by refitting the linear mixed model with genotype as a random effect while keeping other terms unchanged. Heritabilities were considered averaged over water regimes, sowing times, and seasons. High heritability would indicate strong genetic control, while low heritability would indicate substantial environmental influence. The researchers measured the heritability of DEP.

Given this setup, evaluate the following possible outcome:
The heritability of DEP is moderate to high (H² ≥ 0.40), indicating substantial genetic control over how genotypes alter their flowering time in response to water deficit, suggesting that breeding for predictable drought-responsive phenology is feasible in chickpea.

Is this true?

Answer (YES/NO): YES